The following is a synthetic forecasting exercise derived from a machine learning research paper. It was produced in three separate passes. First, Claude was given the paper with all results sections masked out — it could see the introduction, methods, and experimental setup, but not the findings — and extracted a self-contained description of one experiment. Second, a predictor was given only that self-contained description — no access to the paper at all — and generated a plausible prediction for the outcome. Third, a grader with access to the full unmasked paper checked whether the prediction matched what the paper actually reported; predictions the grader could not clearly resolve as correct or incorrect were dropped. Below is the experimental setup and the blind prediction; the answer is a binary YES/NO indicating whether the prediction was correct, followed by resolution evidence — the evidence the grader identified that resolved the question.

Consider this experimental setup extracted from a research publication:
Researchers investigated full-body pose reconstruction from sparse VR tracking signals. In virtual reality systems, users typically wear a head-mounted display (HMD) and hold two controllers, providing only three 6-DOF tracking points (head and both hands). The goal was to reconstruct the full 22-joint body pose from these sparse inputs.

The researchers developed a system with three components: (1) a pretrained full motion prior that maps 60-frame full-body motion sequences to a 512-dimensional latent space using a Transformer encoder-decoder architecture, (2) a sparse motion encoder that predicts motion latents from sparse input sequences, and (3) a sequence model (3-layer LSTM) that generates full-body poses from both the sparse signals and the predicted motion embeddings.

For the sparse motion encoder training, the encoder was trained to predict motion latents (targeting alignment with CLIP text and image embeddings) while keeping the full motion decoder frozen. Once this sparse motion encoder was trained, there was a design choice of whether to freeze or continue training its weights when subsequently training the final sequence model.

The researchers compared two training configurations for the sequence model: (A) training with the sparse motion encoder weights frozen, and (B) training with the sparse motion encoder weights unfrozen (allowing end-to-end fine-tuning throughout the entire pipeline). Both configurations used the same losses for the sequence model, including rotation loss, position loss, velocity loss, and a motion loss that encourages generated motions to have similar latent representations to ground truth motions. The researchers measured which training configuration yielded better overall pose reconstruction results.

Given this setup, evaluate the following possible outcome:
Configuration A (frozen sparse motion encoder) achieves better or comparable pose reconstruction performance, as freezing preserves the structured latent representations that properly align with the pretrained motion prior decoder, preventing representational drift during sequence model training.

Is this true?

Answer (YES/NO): YES